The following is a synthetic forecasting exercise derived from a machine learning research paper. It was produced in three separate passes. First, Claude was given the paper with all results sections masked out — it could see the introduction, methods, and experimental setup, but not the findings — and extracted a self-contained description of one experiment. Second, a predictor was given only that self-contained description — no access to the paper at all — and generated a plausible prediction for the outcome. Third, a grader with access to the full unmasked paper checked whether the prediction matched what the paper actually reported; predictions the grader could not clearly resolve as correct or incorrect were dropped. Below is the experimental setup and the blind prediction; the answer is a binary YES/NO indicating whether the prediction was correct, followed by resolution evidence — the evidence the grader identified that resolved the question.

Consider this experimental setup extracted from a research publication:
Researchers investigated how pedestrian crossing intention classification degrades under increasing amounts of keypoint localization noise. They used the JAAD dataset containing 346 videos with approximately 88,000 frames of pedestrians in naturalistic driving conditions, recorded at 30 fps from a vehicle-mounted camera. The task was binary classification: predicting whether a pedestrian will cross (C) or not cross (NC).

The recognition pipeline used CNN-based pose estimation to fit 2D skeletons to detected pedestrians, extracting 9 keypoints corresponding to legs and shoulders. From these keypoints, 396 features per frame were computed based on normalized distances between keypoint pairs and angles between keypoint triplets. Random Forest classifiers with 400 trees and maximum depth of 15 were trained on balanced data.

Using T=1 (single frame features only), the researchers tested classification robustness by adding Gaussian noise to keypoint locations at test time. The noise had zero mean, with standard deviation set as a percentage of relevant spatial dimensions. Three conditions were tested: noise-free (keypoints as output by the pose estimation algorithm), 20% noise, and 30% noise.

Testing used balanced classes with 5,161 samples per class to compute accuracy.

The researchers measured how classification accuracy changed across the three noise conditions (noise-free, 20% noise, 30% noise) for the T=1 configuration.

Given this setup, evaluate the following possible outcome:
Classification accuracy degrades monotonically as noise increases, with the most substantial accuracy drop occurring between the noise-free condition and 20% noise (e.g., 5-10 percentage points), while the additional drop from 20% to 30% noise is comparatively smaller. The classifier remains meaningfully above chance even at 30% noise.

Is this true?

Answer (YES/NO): NO